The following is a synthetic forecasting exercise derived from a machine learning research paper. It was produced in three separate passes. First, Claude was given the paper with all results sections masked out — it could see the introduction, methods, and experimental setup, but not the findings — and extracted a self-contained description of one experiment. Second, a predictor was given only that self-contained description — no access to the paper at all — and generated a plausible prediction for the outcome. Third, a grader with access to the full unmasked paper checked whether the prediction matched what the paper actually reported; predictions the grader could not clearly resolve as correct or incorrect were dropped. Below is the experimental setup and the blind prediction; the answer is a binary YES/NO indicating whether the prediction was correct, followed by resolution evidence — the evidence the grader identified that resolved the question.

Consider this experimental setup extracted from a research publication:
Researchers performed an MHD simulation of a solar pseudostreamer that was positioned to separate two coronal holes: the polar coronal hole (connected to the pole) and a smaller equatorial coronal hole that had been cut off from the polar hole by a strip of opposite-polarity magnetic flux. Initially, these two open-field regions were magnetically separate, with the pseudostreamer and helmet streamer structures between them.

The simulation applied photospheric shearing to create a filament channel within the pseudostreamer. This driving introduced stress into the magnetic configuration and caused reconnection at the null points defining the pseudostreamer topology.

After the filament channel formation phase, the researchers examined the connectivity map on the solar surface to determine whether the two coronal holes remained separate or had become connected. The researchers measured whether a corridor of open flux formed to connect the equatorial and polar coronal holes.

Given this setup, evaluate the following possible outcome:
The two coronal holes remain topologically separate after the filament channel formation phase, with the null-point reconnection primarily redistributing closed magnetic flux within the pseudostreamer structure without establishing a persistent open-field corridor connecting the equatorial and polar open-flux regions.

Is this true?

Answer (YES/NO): NO